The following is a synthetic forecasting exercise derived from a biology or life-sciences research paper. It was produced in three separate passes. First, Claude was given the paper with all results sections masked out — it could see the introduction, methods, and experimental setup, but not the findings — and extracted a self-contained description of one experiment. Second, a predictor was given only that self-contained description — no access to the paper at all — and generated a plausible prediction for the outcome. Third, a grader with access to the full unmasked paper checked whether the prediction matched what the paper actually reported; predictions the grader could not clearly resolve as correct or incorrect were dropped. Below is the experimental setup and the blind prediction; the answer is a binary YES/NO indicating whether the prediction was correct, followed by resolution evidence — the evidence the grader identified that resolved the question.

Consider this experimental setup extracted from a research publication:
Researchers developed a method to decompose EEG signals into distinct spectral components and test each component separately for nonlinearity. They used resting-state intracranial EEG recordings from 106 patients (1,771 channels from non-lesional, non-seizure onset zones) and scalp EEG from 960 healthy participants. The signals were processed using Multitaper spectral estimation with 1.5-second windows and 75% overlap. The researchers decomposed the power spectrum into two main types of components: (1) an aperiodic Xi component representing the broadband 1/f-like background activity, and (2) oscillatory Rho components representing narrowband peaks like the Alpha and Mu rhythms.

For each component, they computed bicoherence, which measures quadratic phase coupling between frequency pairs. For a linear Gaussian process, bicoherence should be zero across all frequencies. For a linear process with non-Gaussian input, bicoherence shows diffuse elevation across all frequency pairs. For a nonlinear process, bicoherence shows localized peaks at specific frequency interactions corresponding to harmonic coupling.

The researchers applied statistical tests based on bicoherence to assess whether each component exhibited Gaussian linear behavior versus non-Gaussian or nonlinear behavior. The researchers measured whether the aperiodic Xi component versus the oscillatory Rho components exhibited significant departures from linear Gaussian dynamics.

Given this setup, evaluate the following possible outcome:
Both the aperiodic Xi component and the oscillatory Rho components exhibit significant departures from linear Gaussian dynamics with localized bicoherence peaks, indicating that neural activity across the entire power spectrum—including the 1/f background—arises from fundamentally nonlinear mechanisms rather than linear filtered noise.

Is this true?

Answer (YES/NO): NO